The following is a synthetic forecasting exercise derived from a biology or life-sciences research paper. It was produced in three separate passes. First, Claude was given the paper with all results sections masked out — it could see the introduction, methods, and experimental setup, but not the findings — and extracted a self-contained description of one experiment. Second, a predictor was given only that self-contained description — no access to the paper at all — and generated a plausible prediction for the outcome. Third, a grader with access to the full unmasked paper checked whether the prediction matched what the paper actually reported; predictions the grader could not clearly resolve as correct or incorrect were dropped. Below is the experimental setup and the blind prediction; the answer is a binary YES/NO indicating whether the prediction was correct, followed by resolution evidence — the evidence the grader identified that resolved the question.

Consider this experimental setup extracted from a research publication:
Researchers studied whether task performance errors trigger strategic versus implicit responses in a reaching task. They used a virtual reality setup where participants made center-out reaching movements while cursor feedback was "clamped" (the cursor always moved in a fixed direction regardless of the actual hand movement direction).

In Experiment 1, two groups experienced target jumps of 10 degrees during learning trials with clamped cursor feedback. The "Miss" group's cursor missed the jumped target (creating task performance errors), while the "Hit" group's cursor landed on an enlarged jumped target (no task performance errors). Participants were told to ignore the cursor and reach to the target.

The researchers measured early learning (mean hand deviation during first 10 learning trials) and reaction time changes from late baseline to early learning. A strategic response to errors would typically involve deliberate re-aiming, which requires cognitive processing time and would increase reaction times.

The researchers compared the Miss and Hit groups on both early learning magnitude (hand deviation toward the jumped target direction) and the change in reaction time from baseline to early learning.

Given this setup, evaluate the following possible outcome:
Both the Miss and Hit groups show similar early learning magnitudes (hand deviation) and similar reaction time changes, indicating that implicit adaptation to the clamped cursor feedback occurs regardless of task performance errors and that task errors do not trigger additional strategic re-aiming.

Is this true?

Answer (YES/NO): NO